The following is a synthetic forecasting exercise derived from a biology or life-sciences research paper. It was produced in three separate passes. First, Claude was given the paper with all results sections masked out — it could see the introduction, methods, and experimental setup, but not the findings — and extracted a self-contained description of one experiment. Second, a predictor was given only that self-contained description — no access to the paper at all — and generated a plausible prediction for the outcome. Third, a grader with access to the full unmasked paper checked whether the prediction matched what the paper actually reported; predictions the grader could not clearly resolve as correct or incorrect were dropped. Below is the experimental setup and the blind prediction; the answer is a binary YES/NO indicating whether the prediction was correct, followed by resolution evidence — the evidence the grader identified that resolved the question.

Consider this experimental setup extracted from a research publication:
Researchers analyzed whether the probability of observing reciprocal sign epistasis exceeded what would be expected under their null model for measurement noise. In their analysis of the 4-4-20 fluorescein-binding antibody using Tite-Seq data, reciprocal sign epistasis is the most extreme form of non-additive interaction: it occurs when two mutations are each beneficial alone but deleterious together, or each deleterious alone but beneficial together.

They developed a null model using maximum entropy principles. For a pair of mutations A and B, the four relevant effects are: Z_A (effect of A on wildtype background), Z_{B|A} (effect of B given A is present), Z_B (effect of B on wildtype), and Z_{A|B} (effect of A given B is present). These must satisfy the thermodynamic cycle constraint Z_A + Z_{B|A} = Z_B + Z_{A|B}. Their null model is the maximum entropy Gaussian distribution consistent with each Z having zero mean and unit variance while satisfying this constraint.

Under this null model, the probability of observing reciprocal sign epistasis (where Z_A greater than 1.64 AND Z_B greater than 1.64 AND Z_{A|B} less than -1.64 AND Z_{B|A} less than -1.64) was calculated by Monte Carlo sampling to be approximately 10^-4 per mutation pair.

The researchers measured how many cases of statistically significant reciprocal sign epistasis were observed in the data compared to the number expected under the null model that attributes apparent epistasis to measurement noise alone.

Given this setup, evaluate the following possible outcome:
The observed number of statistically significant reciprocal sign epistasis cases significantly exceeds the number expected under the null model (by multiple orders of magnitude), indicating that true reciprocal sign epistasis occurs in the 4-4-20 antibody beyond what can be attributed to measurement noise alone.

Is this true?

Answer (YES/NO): YES